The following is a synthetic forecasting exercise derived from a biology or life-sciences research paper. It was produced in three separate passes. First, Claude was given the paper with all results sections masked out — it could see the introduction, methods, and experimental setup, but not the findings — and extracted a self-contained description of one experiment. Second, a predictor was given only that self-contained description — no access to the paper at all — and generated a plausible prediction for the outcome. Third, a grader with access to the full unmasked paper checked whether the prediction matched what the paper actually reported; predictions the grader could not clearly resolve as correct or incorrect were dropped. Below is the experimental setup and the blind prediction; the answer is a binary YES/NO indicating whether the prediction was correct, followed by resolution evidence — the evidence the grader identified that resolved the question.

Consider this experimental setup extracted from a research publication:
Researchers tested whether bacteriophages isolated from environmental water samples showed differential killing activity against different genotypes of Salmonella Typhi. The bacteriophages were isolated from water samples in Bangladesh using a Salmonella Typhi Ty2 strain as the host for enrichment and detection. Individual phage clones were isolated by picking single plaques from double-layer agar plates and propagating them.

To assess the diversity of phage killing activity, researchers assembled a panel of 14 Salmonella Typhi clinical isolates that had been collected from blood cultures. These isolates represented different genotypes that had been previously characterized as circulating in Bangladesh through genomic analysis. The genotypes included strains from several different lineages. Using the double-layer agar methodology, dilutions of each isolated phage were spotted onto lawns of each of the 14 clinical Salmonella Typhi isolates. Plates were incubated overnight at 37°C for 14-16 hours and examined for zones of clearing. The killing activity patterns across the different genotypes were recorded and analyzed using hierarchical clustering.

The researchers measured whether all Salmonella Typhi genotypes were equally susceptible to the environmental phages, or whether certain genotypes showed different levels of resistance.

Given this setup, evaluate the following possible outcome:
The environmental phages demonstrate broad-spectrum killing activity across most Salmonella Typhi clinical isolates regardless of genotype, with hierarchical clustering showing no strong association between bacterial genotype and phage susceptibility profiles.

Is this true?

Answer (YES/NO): NO